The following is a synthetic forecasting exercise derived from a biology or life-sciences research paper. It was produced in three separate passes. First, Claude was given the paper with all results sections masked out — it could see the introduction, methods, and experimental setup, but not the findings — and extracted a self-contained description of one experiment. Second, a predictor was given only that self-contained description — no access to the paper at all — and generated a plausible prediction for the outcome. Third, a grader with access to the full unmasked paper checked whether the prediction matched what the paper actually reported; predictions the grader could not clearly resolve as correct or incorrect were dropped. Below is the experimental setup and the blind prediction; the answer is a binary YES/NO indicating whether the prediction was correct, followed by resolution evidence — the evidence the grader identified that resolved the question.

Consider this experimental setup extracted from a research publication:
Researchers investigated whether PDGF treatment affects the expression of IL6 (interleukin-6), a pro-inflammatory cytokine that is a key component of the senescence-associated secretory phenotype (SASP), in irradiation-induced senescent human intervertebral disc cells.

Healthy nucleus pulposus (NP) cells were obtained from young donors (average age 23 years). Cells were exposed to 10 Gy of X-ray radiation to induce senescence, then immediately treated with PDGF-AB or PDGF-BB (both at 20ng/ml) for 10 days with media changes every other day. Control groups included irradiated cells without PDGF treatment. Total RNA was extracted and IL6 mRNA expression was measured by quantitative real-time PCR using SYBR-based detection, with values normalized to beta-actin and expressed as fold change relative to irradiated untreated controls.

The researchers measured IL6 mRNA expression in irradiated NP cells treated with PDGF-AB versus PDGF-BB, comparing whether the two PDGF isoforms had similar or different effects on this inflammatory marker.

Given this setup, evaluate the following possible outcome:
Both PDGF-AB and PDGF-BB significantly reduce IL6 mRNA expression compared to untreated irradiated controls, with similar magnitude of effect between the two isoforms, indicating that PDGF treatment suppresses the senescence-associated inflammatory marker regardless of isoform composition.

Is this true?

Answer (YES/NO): YES